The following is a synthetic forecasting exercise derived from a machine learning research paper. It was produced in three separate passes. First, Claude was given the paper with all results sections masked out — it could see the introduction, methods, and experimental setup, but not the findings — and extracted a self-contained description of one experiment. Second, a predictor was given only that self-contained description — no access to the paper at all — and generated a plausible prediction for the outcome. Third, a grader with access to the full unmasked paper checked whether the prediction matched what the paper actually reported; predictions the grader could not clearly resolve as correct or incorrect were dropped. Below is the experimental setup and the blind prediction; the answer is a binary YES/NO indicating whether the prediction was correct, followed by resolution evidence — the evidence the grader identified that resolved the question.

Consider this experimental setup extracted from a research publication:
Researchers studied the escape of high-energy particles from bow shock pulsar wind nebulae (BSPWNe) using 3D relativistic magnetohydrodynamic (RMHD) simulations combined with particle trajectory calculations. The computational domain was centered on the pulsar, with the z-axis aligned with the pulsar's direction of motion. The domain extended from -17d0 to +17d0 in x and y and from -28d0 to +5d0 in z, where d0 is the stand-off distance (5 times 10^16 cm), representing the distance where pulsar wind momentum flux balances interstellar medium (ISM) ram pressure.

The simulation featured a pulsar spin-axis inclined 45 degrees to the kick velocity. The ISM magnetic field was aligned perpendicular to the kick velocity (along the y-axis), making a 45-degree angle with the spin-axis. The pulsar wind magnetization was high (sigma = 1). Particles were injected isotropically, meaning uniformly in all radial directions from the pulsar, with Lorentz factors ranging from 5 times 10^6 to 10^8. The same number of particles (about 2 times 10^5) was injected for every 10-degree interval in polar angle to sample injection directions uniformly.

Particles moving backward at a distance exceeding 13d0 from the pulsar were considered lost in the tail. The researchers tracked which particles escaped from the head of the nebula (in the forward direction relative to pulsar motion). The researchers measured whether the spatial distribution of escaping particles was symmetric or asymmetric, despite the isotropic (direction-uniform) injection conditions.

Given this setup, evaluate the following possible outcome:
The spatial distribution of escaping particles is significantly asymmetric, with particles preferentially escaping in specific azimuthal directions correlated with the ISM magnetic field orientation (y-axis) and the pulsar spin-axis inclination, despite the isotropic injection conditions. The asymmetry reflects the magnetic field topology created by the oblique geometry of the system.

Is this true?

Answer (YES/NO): YES